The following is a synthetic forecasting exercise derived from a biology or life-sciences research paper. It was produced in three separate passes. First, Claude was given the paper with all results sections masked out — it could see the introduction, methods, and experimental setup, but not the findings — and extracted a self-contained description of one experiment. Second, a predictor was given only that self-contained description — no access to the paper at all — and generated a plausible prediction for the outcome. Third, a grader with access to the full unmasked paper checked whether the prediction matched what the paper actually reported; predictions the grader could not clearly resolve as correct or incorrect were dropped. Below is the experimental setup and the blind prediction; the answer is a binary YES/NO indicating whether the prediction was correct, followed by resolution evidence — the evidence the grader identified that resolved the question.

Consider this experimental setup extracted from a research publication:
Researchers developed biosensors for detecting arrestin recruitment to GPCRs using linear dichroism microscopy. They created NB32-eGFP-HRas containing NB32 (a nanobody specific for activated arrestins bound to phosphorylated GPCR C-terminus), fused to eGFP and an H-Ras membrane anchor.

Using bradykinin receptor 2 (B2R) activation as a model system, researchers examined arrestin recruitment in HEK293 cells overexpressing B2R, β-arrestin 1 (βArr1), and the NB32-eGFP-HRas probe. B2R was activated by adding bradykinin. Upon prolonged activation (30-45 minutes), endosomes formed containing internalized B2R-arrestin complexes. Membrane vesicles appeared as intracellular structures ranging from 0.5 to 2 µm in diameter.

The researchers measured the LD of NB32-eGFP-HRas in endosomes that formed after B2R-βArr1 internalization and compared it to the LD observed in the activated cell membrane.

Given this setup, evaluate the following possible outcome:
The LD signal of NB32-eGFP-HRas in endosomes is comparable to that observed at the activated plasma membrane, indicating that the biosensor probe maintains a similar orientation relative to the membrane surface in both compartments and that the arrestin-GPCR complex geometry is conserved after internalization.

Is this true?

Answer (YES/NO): YES